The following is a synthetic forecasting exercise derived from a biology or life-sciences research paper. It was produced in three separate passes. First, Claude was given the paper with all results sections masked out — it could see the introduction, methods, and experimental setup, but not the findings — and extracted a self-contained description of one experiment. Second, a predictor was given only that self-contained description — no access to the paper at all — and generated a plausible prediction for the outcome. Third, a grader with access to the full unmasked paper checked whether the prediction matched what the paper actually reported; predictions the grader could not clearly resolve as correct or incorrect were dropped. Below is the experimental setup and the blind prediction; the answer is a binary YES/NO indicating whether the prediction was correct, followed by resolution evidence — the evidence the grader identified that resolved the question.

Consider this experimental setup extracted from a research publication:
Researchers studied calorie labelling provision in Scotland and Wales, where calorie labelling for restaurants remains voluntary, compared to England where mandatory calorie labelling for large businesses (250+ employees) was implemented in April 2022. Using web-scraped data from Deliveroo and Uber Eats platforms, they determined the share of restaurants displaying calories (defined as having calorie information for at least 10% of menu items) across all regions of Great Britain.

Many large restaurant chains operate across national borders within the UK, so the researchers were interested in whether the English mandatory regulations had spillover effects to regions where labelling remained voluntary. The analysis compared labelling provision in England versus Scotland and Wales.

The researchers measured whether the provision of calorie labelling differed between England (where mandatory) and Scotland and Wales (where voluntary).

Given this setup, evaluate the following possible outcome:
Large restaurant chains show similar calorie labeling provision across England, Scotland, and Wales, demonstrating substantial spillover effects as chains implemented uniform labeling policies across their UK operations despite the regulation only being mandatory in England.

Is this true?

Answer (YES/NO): YES